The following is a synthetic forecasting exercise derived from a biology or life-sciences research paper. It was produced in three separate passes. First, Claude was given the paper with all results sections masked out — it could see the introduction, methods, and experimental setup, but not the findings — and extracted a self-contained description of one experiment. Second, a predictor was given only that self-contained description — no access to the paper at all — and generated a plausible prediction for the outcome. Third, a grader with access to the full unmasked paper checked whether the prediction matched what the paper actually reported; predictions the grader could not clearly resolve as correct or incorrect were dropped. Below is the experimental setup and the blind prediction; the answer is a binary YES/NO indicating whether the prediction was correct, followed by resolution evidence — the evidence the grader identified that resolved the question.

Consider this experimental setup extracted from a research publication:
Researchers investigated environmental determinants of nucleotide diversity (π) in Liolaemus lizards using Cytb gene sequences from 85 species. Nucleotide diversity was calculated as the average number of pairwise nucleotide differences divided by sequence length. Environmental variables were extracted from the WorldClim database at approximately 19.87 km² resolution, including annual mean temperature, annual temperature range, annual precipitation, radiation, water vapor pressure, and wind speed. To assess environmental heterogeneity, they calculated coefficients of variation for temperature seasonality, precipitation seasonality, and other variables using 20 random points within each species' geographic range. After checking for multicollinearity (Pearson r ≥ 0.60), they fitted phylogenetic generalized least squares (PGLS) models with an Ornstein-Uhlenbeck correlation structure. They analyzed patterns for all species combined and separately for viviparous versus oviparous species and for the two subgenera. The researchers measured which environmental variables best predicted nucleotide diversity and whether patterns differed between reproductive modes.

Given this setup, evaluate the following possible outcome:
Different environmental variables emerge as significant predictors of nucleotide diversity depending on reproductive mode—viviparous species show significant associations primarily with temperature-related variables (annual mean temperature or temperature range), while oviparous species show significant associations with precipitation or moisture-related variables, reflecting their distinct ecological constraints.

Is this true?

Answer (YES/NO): NO